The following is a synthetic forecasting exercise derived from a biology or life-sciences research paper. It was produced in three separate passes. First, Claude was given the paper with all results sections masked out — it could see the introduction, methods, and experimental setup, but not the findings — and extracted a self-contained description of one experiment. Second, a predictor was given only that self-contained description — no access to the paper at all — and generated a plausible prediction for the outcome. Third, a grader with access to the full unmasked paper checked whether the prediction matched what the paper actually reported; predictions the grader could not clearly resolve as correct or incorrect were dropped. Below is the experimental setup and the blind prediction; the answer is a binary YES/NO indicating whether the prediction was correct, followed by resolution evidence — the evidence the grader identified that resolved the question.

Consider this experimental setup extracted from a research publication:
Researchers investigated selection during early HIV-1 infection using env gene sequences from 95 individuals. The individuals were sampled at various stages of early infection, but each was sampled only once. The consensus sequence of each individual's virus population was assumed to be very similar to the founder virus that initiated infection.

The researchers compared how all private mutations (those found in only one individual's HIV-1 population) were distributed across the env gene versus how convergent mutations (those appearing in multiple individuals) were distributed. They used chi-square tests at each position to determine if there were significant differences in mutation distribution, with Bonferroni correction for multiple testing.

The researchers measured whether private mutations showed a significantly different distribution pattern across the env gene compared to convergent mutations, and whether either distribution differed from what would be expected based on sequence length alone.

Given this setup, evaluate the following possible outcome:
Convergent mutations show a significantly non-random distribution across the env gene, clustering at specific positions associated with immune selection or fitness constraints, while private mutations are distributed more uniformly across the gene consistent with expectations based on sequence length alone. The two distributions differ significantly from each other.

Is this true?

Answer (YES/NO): YES